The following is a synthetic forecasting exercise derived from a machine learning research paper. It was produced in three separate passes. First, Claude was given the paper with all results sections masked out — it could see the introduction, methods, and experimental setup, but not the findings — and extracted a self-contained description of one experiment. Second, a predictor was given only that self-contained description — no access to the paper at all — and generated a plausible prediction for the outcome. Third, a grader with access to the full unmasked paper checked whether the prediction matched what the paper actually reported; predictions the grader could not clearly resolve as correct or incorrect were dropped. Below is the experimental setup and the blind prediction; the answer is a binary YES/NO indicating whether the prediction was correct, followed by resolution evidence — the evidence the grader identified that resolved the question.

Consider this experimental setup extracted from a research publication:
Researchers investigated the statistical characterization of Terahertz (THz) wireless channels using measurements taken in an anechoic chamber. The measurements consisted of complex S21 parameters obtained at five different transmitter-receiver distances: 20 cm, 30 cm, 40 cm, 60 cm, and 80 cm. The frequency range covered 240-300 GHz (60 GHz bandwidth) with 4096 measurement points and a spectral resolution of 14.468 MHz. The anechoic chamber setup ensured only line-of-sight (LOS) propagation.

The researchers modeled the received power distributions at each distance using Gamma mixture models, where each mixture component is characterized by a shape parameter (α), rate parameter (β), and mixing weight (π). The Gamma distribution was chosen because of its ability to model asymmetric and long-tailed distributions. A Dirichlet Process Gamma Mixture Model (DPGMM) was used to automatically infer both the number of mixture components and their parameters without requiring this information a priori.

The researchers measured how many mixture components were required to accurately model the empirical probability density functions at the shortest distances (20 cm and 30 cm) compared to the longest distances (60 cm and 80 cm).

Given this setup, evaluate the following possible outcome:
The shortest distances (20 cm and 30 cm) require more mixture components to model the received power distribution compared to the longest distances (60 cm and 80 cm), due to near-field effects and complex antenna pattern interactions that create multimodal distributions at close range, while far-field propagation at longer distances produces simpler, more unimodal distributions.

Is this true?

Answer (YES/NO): NO